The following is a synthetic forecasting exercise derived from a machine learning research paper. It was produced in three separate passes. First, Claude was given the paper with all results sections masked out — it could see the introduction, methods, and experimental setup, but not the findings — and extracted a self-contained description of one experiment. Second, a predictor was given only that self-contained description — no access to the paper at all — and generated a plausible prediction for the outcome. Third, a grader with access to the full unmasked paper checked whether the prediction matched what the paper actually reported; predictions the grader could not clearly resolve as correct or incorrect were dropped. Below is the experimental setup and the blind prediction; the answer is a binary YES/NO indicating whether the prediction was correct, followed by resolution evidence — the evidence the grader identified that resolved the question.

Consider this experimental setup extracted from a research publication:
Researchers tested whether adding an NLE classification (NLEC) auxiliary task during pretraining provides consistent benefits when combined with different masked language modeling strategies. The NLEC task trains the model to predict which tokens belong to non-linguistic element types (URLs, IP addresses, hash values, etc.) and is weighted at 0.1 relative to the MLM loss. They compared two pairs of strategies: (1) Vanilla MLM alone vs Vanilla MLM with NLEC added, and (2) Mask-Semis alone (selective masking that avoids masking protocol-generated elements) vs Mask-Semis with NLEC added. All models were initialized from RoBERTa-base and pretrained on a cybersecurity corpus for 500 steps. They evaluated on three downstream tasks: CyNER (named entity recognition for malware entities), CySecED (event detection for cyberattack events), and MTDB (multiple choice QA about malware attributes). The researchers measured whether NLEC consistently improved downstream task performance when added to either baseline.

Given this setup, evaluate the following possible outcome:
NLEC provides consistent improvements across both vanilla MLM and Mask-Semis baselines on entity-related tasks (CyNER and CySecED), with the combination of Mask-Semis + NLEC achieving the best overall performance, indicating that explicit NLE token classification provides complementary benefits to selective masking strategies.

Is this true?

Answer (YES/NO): NO